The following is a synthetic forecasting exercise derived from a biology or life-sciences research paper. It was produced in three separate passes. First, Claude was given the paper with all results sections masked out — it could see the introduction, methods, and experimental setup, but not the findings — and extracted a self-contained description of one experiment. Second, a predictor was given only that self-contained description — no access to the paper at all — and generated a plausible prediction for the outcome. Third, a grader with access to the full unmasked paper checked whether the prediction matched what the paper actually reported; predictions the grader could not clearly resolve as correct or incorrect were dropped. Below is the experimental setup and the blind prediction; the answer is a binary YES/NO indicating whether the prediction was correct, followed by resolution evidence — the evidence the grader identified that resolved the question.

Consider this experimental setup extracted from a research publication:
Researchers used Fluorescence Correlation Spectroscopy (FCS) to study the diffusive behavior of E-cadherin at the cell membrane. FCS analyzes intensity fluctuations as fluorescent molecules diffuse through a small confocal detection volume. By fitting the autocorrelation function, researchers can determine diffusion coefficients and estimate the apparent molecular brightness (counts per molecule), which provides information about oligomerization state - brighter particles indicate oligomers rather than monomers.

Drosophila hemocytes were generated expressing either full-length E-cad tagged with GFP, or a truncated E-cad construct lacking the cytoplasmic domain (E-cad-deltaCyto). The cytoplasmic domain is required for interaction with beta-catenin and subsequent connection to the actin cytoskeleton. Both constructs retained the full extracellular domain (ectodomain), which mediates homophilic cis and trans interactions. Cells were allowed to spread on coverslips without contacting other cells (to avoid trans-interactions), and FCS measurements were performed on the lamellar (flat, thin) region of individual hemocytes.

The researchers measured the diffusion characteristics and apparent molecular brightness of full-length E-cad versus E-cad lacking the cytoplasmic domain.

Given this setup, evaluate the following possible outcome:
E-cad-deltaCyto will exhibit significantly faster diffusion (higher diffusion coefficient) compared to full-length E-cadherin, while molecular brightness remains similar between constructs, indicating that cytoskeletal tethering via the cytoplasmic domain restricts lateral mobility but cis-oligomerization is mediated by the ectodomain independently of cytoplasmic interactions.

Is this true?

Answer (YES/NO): NO